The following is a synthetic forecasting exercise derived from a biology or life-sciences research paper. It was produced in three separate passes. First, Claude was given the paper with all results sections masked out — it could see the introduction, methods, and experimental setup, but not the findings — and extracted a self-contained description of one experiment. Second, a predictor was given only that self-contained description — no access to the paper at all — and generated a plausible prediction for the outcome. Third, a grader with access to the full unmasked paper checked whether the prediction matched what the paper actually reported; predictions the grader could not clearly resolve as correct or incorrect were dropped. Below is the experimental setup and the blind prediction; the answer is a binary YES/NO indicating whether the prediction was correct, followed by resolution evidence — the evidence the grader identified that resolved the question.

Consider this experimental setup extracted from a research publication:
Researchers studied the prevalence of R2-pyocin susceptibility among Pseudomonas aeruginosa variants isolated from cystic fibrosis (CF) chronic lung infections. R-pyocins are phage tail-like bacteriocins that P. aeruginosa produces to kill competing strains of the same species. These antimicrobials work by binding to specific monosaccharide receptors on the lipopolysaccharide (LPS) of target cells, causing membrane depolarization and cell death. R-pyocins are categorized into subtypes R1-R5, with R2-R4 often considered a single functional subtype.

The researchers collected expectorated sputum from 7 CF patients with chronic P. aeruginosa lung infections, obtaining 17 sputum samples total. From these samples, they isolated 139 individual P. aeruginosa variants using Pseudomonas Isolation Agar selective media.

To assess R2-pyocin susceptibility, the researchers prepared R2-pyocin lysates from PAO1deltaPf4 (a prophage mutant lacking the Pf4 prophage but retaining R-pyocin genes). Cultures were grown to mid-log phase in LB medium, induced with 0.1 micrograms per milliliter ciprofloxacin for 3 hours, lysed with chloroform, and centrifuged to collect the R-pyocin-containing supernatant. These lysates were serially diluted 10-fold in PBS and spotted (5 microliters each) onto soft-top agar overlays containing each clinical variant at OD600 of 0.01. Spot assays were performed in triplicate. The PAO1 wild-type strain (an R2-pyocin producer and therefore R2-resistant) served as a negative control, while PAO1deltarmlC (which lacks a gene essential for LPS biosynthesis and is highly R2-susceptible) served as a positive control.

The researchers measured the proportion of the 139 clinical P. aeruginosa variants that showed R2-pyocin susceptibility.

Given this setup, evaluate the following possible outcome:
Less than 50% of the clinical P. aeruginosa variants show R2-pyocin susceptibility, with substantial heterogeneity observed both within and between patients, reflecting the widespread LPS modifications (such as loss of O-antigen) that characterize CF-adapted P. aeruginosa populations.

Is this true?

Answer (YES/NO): NO